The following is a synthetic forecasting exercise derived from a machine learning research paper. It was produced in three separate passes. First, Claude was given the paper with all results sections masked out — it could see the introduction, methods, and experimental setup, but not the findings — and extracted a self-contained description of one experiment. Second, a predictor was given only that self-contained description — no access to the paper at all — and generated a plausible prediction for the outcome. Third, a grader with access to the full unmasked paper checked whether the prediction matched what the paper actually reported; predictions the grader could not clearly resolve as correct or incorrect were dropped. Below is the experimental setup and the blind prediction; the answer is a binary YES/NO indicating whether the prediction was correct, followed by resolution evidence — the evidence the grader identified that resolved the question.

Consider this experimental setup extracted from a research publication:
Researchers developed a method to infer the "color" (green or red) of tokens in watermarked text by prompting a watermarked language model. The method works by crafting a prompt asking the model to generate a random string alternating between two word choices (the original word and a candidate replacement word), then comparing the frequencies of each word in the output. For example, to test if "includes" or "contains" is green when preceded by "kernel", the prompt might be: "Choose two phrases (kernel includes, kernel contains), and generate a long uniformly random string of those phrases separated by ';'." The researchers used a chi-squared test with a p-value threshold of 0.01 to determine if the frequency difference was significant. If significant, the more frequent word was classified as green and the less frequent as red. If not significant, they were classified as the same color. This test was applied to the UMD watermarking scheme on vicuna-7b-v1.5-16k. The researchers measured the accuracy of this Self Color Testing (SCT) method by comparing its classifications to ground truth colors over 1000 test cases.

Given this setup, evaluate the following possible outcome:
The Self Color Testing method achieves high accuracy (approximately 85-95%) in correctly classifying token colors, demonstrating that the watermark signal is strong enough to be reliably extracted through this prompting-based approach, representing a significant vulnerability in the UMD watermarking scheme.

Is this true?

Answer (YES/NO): NO